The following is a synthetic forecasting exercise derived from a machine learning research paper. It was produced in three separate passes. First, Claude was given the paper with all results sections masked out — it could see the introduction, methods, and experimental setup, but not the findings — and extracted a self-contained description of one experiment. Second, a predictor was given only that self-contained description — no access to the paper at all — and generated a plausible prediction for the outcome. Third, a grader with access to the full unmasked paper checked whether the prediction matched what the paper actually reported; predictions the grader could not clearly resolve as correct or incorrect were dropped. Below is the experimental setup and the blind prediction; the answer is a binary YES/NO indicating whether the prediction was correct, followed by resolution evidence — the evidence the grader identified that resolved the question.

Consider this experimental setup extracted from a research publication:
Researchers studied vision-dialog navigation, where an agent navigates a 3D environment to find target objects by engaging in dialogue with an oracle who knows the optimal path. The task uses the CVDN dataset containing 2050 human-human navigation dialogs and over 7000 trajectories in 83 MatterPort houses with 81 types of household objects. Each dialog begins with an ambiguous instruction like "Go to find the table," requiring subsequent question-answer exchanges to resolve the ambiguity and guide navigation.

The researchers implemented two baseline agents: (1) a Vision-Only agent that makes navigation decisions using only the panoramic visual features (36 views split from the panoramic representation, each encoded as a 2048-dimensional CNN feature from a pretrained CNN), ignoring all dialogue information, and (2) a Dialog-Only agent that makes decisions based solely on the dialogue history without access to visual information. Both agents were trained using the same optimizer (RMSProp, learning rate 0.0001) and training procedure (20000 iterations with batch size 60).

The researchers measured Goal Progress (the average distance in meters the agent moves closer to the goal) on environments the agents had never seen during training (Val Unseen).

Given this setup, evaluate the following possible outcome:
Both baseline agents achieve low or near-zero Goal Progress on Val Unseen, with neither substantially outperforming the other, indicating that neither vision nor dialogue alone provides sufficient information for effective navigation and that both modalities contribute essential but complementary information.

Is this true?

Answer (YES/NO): NO